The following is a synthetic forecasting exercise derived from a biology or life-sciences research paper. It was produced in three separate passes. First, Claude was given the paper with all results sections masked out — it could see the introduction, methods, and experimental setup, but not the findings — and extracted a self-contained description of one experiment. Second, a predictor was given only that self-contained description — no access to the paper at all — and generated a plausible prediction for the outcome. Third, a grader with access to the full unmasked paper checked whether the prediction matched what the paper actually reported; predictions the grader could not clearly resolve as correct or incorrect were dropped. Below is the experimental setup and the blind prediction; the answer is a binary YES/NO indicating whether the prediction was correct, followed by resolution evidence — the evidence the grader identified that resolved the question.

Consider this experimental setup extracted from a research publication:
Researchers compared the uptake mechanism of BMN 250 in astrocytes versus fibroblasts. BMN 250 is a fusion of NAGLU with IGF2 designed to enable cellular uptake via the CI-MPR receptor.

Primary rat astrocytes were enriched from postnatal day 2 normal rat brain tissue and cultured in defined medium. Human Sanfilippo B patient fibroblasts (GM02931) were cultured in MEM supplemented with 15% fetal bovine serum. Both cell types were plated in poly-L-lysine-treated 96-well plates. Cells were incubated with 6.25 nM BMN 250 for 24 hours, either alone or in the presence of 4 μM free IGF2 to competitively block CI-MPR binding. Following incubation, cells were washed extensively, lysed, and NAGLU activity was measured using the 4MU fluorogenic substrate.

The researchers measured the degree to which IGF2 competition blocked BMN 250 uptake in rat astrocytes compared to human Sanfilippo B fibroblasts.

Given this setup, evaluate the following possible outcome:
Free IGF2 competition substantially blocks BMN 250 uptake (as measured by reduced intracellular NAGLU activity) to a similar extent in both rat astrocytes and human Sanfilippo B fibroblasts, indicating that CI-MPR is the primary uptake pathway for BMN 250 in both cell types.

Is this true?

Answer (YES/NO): YES